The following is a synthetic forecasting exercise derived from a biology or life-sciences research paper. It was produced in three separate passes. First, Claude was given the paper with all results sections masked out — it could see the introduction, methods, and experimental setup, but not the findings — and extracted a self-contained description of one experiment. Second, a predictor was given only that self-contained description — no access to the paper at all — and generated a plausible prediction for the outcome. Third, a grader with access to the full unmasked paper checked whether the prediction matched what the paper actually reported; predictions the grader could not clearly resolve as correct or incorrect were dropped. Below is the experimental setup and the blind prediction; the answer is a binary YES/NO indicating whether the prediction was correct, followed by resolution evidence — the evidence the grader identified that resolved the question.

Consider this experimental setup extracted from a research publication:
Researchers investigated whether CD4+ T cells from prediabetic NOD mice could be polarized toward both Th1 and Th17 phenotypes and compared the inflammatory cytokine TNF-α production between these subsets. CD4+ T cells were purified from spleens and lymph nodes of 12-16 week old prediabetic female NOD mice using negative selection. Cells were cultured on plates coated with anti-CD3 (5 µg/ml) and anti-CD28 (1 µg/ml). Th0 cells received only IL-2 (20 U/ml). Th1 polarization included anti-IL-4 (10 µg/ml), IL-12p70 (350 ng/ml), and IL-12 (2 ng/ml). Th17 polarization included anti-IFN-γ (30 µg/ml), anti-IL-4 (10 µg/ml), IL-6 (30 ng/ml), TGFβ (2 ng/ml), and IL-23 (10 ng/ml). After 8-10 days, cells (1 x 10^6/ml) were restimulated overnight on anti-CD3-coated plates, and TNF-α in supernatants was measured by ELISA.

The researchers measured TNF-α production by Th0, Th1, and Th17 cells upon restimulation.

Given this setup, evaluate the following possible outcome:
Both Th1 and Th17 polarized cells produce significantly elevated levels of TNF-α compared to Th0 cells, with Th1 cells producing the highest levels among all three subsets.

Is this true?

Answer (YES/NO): NO